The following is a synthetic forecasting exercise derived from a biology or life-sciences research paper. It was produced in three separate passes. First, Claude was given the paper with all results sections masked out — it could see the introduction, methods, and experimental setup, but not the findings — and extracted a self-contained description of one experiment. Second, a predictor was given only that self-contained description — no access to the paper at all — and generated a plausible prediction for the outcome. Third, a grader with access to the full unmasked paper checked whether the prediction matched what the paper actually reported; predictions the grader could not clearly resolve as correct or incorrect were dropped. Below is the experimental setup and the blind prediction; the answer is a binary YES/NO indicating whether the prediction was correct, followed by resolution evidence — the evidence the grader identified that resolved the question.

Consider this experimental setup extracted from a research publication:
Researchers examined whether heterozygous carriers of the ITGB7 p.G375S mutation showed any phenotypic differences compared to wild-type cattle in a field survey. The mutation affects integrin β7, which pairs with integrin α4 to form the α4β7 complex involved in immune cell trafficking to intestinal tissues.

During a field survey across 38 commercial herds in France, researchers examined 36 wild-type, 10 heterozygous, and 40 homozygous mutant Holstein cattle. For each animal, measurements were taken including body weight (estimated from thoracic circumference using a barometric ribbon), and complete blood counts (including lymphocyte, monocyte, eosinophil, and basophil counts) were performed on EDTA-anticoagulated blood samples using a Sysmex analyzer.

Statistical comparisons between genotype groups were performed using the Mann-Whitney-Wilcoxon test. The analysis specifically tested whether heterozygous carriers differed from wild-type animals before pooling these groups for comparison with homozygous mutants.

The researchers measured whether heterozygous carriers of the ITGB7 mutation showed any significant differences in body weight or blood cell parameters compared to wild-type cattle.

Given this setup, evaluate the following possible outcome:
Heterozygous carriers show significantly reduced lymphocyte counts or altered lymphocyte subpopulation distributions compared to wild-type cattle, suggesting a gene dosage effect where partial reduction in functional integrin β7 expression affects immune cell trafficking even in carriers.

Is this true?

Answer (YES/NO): NO